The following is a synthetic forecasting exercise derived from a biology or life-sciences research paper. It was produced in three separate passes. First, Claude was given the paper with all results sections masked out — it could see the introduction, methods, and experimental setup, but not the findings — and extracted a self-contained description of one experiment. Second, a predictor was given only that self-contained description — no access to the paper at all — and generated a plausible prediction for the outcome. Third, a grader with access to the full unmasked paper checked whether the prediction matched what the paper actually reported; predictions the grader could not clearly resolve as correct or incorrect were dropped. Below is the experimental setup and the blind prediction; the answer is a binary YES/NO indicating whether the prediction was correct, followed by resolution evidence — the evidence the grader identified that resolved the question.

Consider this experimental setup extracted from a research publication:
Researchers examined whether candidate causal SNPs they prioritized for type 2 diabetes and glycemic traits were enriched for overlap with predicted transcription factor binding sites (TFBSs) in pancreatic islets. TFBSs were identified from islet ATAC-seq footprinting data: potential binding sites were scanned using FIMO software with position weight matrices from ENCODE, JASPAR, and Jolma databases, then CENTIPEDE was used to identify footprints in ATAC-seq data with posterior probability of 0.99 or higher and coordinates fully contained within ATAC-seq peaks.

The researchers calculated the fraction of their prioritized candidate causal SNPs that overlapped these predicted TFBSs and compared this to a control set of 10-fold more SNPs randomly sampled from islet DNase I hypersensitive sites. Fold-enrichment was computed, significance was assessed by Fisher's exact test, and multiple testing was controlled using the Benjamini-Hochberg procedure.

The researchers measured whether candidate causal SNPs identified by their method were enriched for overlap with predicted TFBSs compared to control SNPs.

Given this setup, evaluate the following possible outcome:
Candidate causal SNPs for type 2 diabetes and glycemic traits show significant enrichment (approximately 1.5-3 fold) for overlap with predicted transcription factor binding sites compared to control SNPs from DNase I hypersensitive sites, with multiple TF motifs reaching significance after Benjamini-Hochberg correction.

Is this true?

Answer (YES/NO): NO